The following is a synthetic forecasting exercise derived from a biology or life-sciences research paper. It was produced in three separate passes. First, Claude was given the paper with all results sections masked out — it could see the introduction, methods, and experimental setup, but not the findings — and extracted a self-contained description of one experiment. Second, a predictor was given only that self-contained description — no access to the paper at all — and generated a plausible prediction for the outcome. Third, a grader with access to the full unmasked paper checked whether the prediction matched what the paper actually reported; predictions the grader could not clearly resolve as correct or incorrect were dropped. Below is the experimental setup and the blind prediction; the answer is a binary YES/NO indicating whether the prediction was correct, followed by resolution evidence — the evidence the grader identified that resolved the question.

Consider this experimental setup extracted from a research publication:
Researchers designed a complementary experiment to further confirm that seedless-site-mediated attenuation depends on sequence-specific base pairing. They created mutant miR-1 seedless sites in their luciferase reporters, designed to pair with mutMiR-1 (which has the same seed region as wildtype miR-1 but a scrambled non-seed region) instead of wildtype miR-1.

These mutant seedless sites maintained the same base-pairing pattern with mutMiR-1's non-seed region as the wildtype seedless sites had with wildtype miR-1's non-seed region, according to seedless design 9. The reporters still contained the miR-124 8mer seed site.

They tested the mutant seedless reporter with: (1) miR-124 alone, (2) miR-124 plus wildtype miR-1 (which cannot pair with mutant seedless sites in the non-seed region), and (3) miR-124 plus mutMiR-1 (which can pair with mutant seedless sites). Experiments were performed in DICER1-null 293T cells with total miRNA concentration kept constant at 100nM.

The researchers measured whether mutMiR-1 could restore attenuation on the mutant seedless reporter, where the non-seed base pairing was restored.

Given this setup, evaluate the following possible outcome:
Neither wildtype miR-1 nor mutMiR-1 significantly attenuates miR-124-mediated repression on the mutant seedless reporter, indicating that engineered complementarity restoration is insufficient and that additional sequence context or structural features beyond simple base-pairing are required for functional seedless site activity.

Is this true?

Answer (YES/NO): NO